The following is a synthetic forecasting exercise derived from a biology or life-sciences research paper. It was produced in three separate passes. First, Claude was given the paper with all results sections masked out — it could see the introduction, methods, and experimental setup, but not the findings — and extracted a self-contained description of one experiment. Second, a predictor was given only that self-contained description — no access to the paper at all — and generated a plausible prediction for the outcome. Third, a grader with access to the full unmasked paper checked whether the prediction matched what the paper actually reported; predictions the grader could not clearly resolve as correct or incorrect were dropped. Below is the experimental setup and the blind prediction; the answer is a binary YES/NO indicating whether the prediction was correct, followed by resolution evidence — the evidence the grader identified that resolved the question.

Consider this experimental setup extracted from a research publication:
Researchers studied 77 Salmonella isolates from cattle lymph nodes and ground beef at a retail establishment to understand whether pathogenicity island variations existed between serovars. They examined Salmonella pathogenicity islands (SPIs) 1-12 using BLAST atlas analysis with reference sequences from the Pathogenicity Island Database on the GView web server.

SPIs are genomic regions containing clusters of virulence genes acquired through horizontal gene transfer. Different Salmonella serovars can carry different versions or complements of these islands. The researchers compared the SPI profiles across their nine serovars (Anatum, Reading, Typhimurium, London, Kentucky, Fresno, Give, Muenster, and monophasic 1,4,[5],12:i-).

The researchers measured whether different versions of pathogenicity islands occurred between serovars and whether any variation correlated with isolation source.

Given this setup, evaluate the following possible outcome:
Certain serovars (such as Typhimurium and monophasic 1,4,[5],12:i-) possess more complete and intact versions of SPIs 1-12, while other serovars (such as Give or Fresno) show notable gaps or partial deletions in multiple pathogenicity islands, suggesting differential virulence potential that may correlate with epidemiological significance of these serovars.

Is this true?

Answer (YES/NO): NO